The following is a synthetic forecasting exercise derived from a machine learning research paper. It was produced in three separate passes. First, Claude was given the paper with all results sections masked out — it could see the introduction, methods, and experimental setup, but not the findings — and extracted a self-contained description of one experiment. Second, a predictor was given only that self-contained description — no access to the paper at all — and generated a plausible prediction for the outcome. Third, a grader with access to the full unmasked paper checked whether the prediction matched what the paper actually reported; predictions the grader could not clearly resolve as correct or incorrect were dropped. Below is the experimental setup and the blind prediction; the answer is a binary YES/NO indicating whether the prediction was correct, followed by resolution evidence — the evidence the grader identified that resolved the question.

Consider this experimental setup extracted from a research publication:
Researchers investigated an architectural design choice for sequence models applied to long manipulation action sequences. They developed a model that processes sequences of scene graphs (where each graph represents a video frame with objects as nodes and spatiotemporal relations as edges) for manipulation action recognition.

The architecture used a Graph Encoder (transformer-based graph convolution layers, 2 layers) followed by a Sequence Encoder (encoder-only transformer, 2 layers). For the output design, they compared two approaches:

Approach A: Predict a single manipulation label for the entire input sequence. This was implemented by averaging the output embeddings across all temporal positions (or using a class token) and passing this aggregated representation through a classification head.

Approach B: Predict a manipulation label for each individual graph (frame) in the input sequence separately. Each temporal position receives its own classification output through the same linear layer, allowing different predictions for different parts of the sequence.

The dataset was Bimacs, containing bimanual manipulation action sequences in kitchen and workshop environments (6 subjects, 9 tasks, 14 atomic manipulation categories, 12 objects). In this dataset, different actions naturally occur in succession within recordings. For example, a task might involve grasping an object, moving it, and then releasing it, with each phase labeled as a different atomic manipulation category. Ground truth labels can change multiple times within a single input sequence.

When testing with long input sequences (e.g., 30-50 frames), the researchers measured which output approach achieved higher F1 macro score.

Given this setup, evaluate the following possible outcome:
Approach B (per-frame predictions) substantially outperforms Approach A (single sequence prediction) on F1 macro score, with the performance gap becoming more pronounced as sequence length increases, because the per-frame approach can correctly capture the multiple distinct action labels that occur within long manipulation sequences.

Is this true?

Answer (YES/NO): NO